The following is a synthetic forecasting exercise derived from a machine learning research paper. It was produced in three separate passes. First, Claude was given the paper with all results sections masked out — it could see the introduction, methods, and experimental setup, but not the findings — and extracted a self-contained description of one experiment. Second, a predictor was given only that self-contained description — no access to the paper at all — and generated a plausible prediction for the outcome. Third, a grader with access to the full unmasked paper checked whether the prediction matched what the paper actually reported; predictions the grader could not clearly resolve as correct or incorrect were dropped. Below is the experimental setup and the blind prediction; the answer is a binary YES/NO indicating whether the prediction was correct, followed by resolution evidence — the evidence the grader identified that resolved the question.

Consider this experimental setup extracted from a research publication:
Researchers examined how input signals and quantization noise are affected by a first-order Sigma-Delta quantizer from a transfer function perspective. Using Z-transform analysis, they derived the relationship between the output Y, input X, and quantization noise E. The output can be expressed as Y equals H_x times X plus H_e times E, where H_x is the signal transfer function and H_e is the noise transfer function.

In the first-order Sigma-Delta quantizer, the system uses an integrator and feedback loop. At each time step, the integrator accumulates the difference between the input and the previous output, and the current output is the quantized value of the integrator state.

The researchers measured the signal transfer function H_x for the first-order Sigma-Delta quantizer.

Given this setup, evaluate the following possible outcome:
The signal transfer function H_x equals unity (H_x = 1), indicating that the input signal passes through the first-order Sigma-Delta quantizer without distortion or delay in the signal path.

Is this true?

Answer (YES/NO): YES